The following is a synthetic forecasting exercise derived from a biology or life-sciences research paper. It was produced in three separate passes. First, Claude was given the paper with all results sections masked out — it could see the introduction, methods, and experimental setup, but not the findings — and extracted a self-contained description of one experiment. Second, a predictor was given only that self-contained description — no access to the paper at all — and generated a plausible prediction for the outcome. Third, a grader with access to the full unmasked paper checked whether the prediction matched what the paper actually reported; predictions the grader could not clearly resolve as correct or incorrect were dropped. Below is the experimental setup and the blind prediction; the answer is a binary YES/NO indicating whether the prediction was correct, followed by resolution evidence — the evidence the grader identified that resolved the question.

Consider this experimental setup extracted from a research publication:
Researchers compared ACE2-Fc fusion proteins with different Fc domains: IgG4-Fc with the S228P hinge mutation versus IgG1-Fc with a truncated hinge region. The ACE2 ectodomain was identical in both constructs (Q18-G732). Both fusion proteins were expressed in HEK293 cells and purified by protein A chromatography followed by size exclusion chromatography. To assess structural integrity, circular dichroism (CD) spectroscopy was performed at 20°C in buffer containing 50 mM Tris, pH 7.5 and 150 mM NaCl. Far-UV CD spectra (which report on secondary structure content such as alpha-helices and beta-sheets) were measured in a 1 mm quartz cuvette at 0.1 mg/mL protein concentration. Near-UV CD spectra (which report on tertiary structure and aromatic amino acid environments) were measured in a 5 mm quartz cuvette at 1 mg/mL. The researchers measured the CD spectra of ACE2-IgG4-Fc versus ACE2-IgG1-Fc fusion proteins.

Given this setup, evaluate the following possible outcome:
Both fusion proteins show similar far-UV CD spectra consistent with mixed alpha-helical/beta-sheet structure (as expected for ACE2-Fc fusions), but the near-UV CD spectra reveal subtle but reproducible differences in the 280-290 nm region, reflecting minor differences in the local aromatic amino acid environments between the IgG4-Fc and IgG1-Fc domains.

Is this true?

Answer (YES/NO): NO